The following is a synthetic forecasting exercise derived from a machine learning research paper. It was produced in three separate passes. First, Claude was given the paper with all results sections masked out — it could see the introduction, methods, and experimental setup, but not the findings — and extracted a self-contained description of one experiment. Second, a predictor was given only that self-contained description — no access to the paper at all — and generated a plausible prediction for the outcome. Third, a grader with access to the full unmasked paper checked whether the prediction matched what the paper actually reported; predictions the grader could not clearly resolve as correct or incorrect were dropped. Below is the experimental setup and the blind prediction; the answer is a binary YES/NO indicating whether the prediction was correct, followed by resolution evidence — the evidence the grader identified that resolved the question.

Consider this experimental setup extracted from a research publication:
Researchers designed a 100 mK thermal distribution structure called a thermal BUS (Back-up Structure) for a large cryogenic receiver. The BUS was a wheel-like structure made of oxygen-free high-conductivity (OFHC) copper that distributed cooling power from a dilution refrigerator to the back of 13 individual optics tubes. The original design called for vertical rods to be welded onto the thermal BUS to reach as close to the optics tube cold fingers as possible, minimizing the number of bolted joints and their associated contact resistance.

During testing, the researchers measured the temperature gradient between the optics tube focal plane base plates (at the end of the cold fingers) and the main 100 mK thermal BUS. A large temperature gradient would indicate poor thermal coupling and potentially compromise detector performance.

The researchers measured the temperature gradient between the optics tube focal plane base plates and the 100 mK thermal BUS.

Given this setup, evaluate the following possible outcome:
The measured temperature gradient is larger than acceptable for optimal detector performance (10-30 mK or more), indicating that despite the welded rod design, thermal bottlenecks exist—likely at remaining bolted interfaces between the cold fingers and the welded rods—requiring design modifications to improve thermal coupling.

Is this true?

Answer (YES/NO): NO